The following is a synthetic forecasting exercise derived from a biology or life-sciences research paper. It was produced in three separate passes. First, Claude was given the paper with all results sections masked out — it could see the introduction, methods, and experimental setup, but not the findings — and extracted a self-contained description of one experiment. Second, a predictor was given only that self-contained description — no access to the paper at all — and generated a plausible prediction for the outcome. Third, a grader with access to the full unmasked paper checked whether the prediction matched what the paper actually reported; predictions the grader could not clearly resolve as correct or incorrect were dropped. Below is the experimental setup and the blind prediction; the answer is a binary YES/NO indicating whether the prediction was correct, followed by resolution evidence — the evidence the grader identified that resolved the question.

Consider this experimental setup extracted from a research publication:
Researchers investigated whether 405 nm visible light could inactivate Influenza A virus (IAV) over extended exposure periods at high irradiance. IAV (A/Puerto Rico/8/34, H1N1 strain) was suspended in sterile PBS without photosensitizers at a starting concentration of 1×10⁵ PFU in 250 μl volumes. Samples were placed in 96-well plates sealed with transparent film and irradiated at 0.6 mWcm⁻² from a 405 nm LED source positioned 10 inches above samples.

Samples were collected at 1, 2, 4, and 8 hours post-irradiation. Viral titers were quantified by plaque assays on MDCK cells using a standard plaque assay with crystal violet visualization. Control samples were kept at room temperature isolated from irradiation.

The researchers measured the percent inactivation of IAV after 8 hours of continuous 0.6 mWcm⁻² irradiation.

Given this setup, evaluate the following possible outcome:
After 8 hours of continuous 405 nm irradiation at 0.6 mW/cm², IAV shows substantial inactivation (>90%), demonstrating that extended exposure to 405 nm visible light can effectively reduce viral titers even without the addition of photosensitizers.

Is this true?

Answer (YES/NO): YES